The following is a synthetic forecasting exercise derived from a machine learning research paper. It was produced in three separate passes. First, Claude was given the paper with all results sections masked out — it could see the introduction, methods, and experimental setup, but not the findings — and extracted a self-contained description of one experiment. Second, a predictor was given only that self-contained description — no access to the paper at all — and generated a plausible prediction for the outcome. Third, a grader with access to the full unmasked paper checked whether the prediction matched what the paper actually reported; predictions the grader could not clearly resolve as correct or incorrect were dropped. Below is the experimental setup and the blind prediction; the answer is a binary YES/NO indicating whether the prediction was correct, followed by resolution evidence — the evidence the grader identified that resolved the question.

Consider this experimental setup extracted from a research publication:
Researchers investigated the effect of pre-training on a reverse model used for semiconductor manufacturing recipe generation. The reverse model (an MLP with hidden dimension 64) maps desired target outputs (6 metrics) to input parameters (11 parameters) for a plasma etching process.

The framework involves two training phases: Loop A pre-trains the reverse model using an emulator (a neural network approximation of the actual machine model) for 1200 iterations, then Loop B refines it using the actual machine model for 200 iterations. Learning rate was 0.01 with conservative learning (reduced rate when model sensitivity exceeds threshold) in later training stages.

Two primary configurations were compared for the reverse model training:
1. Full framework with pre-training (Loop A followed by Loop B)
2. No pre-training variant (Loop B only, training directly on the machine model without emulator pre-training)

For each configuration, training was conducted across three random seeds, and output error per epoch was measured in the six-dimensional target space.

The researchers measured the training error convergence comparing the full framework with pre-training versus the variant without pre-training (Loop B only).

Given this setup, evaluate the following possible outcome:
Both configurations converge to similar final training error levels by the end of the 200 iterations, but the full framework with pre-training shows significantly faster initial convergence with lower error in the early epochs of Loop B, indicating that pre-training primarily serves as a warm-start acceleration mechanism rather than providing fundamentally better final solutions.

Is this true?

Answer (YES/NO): NO